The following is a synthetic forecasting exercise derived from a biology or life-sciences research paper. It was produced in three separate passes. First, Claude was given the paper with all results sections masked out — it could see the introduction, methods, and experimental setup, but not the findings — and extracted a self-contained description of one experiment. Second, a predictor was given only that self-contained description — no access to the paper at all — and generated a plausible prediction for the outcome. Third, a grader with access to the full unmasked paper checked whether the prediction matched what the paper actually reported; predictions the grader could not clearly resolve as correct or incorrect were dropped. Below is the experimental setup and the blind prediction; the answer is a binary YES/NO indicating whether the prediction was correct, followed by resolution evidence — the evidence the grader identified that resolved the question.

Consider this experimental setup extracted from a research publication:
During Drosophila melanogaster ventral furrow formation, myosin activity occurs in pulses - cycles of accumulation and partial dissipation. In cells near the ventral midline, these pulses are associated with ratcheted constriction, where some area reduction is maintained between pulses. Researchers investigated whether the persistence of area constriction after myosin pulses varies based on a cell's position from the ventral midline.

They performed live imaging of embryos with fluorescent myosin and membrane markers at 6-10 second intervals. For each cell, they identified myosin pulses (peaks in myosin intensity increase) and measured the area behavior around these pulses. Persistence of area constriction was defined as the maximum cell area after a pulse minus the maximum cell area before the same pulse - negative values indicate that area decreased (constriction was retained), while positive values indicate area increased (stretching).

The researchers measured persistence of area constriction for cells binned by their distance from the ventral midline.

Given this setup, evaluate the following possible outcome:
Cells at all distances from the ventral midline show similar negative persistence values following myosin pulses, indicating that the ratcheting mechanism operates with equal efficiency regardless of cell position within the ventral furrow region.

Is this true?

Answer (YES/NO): NO